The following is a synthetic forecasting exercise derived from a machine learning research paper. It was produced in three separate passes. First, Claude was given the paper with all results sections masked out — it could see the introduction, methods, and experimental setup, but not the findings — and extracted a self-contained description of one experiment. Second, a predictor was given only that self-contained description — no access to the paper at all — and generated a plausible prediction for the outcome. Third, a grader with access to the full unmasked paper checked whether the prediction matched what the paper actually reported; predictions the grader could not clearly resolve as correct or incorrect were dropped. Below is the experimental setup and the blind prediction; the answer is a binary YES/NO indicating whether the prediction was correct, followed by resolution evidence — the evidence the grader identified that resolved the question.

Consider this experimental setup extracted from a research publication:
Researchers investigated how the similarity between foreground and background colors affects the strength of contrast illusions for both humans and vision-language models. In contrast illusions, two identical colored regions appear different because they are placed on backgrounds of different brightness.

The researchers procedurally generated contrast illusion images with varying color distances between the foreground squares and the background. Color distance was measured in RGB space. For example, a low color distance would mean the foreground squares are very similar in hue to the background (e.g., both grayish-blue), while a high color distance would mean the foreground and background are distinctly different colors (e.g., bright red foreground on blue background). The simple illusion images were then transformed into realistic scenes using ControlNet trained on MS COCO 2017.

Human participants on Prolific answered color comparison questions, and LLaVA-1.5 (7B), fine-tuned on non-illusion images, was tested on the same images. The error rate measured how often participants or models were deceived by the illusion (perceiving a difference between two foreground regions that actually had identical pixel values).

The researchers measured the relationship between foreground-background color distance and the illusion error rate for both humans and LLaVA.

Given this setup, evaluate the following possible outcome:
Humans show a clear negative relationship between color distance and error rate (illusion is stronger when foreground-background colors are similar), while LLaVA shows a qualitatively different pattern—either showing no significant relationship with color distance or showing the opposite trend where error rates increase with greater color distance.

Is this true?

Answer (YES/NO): NO